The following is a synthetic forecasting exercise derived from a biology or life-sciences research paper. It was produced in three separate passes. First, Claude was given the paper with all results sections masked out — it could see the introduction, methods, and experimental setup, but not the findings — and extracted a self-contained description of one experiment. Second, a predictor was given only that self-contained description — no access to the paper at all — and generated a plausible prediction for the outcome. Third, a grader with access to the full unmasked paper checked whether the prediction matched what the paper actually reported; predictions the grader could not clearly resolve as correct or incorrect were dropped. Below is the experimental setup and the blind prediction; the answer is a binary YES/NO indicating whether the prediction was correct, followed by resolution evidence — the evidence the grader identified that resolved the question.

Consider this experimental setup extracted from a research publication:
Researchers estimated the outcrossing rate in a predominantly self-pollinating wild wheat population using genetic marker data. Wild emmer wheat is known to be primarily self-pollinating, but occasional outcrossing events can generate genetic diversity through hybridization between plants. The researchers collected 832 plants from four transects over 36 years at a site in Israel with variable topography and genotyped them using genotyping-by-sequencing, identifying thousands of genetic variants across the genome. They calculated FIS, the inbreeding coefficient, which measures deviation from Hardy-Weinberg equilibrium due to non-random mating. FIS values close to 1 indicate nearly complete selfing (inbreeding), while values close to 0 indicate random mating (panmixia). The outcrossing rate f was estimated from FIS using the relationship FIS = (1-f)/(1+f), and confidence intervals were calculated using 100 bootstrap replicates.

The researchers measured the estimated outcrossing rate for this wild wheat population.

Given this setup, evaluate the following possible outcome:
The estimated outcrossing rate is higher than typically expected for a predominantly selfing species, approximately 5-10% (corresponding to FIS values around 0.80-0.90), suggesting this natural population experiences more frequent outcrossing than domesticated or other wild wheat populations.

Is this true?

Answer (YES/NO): NO